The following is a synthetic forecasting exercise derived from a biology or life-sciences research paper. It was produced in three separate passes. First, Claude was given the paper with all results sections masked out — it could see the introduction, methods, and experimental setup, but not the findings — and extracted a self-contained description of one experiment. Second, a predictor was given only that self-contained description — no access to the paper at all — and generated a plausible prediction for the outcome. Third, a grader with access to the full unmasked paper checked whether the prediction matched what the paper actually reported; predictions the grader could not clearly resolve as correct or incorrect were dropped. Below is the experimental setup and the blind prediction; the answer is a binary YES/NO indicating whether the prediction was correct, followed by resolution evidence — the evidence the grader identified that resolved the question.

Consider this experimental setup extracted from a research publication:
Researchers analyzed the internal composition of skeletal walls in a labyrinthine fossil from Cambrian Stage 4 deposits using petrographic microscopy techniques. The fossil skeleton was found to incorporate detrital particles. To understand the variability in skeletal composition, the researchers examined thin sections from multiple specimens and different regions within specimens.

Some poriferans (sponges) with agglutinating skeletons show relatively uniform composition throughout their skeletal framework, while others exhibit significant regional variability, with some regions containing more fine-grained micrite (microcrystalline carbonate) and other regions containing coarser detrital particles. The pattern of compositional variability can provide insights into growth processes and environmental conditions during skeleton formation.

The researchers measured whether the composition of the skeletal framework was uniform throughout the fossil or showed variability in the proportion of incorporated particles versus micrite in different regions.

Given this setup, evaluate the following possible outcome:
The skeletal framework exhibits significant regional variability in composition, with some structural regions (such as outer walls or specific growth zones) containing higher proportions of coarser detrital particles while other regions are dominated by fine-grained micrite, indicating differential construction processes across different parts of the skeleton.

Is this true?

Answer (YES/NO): YES